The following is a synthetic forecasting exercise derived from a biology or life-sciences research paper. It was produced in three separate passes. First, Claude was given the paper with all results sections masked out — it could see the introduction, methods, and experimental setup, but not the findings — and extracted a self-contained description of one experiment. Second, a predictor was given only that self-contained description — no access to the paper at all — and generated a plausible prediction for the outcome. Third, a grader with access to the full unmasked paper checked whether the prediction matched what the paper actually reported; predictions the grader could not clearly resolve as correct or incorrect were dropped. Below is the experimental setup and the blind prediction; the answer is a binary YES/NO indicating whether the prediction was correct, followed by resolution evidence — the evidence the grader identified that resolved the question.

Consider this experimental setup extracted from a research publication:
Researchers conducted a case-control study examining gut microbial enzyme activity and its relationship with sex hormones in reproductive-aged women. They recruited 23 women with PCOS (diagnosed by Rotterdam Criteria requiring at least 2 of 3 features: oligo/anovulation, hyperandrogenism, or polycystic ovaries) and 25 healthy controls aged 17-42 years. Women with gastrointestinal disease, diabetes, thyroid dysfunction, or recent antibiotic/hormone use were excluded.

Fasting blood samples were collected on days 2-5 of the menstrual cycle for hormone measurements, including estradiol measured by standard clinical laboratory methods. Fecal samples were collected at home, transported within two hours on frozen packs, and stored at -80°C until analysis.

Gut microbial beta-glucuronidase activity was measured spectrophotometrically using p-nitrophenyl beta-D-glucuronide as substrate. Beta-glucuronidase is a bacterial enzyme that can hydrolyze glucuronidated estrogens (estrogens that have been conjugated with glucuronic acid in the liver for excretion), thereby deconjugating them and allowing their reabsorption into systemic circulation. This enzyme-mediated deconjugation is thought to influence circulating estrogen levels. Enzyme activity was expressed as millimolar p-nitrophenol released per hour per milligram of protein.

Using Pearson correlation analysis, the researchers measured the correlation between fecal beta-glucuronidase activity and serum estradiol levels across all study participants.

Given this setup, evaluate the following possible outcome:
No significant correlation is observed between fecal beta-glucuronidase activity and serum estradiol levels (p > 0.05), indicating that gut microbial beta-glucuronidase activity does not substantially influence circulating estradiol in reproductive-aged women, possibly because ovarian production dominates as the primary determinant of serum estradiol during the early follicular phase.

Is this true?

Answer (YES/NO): YES